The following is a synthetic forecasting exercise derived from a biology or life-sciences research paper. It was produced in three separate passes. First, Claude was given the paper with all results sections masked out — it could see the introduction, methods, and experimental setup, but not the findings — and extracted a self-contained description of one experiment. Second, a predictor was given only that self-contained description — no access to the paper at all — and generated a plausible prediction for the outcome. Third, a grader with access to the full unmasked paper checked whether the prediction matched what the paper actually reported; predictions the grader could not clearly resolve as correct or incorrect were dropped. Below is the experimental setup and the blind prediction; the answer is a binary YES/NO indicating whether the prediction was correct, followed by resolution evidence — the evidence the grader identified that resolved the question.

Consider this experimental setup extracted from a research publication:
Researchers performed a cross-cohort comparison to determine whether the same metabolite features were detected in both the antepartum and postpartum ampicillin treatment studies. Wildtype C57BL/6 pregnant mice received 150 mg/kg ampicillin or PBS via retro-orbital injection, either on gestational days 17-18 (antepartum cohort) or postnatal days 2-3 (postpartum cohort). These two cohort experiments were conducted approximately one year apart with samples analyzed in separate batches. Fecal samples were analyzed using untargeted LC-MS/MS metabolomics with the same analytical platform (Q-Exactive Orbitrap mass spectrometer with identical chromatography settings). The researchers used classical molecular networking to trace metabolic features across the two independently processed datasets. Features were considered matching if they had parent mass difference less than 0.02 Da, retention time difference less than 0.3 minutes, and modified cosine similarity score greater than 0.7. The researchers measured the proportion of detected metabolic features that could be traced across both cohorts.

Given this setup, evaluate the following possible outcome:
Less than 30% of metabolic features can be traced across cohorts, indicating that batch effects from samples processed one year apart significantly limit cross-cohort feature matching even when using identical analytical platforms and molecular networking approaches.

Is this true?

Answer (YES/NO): NO